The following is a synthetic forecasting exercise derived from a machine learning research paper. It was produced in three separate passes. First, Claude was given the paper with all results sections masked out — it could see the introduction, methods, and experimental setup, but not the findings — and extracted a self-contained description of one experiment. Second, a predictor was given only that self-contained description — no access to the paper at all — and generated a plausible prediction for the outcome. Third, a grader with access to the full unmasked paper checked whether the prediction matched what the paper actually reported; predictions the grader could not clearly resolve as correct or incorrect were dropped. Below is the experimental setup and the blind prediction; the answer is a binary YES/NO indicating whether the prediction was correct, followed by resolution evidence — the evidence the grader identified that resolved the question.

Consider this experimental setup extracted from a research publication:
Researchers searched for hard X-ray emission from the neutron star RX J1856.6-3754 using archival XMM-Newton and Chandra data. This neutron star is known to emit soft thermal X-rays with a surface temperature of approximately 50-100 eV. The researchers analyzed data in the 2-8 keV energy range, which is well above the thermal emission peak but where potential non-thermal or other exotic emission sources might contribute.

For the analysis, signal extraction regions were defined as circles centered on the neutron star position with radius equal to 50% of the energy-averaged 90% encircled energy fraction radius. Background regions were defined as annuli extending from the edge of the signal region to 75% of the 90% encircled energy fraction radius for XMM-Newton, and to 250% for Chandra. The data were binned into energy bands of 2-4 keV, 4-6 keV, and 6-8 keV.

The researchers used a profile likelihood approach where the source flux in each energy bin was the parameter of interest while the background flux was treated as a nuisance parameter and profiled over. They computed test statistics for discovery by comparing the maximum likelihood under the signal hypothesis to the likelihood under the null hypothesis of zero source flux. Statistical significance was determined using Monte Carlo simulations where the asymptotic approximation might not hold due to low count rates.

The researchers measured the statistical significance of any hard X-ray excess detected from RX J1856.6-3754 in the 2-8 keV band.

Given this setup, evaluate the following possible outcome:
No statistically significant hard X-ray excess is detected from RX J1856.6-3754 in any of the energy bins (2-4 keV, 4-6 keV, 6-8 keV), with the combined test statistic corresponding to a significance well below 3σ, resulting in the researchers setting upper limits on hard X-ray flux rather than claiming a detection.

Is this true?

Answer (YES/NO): NO